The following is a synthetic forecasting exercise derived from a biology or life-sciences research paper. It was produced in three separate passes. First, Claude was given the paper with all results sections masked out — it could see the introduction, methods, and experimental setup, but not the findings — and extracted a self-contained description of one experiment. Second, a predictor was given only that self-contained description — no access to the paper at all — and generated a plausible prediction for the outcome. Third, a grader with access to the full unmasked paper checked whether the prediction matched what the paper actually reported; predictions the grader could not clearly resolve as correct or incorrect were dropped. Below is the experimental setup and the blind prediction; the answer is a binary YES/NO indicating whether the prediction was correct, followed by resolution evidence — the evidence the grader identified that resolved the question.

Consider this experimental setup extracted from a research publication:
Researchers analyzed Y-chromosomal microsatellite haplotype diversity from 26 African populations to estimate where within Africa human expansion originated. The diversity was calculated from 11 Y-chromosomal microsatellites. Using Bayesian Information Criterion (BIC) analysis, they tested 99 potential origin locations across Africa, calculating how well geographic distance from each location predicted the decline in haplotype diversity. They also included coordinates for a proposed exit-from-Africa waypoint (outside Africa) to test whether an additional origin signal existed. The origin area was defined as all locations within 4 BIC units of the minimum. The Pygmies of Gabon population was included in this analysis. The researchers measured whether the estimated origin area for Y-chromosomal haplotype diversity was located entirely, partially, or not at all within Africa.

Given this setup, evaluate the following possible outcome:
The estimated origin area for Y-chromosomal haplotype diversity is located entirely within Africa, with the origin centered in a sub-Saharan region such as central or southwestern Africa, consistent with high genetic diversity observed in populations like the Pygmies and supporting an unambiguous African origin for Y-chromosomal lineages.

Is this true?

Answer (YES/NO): NO